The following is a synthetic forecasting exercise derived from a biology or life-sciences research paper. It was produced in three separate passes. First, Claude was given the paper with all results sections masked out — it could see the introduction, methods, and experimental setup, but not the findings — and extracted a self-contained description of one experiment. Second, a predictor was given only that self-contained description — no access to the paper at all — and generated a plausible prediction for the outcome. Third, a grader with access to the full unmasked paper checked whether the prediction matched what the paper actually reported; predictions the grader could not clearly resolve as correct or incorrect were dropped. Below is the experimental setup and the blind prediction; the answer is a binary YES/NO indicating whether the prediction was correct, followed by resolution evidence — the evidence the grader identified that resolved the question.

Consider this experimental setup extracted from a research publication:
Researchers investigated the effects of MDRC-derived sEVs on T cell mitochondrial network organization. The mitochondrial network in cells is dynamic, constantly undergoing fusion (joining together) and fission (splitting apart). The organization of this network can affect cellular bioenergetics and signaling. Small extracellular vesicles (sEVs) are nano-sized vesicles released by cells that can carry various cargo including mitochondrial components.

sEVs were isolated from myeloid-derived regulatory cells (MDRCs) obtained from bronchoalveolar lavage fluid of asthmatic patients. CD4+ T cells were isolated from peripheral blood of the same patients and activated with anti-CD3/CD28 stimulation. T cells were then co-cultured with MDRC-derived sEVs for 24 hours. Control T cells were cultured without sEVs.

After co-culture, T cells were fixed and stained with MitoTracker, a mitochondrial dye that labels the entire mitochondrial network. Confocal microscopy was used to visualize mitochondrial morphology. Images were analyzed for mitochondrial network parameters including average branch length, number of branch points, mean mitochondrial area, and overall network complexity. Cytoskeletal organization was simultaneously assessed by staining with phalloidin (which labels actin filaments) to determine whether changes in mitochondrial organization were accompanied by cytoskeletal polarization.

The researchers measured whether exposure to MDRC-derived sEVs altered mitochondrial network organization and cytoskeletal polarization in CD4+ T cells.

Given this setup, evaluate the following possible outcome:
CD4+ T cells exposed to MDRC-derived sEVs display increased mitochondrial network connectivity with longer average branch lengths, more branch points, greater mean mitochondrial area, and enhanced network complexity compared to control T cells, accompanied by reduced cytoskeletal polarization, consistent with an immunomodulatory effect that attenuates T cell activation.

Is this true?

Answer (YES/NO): NO